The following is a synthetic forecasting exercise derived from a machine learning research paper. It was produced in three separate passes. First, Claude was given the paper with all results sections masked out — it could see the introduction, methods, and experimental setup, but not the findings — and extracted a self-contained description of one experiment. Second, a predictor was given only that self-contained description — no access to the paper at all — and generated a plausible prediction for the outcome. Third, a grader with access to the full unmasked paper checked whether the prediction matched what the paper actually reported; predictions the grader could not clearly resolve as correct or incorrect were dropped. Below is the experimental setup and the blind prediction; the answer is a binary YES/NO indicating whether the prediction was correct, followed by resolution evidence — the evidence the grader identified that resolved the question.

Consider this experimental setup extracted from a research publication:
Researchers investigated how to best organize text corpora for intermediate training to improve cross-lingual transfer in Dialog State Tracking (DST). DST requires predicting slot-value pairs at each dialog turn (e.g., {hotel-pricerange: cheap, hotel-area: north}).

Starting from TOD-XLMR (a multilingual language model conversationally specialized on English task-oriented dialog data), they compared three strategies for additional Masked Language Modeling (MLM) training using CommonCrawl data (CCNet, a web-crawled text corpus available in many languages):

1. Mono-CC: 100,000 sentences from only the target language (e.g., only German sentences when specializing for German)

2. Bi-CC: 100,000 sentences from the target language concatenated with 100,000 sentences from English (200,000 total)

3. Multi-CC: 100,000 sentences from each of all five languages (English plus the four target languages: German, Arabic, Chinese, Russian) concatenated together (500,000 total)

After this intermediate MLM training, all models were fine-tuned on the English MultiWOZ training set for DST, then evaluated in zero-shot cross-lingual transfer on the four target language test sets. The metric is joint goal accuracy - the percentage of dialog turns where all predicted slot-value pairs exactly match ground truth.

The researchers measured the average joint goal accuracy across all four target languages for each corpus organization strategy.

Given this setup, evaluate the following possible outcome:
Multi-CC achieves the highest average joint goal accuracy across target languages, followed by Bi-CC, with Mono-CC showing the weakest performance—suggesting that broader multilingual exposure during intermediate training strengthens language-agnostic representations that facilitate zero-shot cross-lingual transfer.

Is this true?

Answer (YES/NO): NO